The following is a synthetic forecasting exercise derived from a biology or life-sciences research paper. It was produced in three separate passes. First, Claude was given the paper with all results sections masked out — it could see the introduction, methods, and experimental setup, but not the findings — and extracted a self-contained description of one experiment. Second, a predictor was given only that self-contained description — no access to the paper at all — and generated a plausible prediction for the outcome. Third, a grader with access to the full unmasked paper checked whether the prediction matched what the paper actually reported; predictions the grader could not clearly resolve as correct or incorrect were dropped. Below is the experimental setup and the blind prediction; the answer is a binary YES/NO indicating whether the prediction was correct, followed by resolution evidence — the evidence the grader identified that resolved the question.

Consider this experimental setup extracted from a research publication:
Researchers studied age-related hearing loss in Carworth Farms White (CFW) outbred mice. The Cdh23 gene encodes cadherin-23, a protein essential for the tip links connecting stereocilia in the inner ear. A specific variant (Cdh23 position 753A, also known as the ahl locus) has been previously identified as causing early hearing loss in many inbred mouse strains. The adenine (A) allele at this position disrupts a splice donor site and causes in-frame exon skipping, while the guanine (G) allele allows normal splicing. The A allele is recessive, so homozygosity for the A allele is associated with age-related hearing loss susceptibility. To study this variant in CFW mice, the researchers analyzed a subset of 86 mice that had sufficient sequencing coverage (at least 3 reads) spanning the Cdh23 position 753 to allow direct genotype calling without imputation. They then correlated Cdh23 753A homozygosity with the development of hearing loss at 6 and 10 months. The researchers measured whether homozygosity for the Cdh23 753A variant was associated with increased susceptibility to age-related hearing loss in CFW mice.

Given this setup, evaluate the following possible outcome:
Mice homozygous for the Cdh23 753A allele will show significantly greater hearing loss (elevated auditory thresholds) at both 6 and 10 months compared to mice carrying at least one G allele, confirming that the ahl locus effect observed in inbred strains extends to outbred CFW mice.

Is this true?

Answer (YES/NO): YES